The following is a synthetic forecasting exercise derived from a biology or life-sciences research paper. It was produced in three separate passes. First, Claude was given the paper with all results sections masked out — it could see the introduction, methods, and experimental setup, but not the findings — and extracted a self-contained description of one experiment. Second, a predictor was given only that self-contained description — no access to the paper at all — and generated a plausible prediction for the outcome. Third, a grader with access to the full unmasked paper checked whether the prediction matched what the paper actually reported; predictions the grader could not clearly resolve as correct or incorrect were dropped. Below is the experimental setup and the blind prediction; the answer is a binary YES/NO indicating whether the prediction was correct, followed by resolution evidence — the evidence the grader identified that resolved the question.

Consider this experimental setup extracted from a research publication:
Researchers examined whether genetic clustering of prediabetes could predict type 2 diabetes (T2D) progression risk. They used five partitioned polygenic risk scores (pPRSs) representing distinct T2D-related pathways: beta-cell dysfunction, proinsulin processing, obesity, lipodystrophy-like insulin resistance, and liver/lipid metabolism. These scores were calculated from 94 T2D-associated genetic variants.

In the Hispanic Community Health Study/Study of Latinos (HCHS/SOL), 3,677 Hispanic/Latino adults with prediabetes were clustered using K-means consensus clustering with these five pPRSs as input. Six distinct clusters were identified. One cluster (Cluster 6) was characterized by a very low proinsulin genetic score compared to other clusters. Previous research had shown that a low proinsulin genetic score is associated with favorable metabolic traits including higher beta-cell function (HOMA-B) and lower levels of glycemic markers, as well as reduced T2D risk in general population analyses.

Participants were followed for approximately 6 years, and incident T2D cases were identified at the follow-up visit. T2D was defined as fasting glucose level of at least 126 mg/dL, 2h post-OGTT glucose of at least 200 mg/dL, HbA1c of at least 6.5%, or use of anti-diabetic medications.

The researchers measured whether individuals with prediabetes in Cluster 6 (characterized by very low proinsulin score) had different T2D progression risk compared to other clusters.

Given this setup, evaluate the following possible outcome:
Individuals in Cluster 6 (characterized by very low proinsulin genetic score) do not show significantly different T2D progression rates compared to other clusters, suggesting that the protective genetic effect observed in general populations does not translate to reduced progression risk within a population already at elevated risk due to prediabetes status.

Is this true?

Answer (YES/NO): NO